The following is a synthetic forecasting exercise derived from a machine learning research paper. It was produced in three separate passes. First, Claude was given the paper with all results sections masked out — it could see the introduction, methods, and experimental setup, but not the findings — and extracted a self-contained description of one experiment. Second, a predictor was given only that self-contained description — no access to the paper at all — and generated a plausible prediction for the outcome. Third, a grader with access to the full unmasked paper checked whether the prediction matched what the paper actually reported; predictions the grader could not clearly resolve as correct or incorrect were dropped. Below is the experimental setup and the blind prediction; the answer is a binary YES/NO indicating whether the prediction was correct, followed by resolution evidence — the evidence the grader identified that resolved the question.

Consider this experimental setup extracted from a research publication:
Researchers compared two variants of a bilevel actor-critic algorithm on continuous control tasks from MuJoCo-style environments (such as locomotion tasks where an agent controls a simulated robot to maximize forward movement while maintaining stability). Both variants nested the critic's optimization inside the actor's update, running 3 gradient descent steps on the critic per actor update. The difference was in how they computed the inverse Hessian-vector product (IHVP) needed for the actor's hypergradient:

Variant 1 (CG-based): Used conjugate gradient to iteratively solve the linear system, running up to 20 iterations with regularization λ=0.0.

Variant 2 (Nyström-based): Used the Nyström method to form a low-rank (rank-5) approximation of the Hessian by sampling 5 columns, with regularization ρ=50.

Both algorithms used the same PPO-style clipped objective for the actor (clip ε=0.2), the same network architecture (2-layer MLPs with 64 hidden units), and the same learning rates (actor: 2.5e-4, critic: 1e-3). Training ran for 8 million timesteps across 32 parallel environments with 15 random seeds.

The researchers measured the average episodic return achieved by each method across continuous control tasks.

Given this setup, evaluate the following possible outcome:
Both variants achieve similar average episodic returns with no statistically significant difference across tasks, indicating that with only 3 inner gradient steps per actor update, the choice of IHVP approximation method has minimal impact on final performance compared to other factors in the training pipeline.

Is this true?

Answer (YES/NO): NO